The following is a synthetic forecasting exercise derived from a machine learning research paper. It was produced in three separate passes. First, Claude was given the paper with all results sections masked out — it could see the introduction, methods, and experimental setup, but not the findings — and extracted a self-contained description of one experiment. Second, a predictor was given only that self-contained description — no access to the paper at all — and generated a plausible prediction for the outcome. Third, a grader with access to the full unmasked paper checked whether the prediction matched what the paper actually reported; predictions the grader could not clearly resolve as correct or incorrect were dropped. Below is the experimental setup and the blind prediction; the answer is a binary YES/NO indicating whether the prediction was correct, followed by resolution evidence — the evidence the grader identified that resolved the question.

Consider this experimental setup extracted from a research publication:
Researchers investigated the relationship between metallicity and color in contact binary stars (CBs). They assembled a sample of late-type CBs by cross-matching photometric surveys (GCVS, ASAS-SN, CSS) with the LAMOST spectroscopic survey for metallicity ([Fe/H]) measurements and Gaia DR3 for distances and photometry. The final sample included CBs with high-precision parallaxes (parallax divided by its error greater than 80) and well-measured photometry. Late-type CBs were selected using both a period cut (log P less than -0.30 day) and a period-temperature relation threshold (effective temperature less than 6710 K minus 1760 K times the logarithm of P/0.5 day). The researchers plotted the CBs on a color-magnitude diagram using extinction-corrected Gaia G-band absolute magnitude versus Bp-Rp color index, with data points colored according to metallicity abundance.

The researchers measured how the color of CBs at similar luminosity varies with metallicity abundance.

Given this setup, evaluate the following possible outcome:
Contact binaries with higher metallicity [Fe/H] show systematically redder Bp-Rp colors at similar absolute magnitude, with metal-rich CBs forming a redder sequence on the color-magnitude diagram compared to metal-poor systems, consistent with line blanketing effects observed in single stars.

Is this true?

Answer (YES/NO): YES